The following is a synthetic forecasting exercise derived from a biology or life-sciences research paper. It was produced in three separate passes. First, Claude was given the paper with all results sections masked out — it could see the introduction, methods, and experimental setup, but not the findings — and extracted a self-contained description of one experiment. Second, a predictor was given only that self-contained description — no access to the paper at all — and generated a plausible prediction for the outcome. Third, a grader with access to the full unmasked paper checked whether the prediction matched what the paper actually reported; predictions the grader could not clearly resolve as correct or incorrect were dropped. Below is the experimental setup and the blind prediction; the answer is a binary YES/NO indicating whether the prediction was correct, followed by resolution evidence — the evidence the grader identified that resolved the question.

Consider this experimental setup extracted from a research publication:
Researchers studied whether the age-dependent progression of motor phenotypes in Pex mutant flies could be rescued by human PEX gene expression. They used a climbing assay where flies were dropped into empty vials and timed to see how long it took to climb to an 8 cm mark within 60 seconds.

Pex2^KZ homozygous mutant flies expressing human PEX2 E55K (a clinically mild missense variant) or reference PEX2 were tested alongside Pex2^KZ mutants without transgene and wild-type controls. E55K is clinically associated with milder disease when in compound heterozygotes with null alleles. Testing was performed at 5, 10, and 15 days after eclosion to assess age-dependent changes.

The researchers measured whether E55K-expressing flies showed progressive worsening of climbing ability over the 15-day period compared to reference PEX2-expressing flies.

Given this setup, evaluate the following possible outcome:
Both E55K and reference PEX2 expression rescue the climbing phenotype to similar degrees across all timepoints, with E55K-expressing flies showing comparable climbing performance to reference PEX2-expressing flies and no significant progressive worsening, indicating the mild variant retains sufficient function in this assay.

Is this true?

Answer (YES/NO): NO